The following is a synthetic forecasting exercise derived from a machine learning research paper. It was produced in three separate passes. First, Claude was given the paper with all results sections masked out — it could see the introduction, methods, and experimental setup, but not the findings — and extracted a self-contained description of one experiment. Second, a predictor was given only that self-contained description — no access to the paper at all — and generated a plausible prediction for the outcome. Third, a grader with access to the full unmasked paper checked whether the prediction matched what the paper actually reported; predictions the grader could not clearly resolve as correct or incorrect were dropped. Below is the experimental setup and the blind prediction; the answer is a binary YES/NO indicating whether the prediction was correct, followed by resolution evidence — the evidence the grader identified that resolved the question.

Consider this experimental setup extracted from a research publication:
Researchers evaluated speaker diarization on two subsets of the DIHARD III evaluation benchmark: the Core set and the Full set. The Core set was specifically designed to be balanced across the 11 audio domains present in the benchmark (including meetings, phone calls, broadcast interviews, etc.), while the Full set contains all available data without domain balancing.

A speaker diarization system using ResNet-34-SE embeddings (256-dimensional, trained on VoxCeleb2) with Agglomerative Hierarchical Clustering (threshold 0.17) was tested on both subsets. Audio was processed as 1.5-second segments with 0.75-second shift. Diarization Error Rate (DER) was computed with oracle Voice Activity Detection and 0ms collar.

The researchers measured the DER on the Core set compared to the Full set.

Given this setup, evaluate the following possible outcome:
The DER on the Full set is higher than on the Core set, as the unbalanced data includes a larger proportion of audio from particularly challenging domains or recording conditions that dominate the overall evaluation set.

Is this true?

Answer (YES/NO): NO